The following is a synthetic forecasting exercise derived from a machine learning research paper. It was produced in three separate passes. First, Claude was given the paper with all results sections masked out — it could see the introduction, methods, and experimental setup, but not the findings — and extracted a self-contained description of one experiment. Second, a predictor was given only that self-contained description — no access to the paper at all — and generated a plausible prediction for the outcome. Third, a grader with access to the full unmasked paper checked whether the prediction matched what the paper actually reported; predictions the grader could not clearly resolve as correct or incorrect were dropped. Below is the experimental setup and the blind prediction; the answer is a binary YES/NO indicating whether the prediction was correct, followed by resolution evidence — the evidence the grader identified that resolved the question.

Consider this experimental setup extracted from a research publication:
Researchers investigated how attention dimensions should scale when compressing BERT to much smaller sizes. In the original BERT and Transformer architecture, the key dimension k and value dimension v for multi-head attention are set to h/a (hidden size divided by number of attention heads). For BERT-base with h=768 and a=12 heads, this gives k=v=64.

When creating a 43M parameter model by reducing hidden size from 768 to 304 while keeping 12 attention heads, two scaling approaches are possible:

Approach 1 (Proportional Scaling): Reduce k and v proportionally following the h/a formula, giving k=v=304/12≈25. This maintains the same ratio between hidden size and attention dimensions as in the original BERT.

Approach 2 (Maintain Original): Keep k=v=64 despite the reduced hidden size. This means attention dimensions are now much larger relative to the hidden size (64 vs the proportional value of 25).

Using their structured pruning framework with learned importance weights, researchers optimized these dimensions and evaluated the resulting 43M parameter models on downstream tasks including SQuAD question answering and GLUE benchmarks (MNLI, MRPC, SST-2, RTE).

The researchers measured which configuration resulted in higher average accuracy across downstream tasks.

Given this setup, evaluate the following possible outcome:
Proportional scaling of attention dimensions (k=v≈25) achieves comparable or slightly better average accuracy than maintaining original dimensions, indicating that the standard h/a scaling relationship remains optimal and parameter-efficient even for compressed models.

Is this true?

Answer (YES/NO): NO